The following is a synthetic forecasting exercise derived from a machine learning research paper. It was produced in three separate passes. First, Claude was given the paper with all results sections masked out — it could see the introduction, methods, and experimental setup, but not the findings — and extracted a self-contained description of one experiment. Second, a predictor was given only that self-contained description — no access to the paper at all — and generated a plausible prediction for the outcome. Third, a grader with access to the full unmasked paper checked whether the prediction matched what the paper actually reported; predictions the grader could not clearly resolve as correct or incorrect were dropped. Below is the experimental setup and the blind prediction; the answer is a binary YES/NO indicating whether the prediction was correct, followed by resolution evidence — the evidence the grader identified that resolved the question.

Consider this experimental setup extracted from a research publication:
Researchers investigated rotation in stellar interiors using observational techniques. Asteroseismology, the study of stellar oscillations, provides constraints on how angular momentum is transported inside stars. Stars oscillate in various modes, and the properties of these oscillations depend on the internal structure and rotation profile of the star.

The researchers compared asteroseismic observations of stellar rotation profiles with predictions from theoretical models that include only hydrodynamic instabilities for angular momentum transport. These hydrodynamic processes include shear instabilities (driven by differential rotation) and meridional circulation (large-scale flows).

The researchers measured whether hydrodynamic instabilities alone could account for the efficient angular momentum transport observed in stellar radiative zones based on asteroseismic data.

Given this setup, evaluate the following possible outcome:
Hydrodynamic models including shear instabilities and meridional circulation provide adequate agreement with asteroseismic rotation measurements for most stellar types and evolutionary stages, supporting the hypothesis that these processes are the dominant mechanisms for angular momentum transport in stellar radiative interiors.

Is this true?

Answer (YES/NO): NO